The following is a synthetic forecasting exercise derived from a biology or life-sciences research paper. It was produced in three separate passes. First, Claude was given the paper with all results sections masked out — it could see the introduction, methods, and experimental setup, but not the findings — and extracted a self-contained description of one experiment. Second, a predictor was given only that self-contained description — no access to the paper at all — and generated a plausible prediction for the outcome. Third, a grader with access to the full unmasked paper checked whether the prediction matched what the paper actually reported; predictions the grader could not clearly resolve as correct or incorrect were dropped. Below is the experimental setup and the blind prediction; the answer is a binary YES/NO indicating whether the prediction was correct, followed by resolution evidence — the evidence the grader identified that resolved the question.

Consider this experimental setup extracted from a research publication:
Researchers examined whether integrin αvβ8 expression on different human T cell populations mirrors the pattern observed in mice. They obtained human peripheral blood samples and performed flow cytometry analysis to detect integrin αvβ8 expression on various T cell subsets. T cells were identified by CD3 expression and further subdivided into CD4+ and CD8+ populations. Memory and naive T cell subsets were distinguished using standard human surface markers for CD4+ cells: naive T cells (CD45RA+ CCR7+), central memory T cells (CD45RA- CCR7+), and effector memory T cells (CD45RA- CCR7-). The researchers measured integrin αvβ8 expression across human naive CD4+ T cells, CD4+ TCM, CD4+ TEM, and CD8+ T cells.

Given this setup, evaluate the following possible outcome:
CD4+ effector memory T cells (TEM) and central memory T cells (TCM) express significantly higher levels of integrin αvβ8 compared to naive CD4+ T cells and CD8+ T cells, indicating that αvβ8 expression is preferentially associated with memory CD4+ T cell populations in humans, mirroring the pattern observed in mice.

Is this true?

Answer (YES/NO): NO